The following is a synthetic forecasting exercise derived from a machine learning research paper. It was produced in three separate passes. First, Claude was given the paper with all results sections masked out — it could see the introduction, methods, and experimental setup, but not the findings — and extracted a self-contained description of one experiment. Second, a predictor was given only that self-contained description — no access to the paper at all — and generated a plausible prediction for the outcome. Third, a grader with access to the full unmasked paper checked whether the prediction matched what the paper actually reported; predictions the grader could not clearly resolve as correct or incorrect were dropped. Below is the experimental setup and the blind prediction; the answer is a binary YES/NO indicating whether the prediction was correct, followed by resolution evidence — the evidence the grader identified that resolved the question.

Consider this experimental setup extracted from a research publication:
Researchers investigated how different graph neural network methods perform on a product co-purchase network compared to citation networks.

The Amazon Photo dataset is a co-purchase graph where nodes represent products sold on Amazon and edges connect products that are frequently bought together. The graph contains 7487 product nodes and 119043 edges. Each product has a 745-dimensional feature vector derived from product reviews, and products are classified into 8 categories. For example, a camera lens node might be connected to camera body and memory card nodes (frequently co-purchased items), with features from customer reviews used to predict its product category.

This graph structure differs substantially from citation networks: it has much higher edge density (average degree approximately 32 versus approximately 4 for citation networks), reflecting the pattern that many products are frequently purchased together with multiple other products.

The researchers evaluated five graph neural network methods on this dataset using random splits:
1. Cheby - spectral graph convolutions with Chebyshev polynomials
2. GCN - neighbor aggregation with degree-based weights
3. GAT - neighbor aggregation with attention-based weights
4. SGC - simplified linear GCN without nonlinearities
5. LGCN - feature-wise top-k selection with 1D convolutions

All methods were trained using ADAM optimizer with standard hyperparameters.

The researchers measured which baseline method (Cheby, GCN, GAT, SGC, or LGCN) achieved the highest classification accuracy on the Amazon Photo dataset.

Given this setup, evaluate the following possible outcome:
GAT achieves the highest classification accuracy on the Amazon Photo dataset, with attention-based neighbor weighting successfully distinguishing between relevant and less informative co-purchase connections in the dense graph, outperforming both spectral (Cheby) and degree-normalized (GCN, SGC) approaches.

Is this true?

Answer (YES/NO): NO